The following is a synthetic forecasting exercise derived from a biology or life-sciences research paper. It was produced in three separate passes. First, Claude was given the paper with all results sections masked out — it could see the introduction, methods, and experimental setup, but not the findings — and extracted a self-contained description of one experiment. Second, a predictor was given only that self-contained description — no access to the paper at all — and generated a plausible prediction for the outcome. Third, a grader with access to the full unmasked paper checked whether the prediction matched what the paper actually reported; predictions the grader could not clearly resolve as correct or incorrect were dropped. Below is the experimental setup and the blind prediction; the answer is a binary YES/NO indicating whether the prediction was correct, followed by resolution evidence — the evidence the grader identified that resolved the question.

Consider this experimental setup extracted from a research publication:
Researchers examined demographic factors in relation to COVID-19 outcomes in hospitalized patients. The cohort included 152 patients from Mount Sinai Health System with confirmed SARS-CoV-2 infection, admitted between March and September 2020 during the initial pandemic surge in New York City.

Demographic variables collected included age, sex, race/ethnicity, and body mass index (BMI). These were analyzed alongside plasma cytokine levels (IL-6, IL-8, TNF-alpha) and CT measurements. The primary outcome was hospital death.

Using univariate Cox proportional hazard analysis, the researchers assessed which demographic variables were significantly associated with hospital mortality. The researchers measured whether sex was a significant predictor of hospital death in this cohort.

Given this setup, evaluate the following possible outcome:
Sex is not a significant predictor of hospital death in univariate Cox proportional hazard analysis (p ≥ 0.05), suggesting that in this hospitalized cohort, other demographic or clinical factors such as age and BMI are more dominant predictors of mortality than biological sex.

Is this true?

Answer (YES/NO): YES